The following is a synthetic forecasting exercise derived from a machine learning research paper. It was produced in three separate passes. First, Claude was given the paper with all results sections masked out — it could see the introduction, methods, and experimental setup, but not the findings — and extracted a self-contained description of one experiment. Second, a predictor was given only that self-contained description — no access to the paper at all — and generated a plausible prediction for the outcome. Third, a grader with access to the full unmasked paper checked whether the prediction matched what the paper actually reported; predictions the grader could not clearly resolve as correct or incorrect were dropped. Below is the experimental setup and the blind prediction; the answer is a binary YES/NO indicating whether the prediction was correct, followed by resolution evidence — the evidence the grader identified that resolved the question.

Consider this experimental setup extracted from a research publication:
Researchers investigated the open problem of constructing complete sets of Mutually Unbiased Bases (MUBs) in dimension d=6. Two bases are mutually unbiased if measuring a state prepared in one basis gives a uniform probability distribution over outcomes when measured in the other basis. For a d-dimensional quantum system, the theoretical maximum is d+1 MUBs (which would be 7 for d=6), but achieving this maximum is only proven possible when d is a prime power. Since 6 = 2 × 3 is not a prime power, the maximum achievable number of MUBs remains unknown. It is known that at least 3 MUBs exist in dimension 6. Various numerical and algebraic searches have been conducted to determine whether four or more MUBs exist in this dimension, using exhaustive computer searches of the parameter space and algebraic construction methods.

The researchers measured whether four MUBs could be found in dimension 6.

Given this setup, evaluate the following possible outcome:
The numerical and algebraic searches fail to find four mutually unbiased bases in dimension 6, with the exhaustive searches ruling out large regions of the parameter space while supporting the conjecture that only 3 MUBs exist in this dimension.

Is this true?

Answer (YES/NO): YES